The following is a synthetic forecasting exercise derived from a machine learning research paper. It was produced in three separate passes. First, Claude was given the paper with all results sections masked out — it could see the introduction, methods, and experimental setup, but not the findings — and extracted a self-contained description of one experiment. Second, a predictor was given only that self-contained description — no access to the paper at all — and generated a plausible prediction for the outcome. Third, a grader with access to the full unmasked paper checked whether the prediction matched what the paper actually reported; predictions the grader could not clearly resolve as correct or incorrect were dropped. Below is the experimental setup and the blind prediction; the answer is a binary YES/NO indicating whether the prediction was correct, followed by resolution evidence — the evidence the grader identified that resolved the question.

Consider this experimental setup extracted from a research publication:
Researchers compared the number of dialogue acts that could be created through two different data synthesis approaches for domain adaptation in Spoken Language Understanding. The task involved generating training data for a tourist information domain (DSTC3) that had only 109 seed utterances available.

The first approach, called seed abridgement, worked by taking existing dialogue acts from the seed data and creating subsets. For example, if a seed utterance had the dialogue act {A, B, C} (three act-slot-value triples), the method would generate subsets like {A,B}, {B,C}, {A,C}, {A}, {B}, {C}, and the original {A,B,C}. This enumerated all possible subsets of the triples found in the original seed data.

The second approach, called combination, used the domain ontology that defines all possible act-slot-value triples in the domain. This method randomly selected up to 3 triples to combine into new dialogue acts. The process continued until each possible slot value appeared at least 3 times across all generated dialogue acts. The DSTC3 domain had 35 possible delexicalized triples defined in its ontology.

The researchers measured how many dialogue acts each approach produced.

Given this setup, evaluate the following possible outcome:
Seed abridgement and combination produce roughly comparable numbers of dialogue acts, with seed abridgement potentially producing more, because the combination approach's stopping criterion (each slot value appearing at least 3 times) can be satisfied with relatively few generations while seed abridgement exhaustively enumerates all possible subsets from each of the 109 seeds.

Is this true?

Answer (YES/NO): NO